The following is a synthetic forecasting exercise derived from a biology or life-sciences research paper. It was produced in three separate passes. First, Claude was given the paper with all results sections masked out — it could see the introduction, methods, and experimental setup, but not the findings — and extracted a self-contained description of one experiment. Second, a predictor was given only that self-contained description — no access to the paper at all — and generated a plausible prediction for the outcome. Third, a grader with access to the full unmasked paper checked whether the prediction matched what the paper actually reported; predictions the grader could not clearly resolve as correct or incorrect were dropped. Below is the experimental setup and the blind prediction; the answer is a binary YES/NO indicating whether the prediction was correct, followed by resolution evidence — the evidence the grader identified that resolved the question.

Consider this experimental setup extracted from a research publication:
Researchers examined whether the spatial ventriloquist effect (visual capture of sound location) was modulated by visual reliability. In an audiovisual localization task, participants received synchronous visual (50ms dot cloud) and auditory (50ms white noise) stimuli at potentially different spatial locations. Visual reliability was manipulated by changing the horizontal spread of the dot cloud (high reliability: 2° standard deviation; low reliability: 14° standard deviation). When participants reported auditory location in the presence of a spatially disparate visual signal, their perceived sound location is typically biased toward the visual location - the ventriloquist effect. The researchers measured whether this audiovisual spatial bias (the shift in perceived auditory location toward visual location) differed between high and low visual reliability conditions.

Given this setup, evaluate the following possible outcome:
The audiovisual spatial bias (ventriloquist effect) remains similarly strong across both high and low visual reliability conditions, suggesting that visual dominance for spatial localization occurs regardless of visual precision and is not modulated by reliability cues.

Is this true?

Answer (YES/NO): NO